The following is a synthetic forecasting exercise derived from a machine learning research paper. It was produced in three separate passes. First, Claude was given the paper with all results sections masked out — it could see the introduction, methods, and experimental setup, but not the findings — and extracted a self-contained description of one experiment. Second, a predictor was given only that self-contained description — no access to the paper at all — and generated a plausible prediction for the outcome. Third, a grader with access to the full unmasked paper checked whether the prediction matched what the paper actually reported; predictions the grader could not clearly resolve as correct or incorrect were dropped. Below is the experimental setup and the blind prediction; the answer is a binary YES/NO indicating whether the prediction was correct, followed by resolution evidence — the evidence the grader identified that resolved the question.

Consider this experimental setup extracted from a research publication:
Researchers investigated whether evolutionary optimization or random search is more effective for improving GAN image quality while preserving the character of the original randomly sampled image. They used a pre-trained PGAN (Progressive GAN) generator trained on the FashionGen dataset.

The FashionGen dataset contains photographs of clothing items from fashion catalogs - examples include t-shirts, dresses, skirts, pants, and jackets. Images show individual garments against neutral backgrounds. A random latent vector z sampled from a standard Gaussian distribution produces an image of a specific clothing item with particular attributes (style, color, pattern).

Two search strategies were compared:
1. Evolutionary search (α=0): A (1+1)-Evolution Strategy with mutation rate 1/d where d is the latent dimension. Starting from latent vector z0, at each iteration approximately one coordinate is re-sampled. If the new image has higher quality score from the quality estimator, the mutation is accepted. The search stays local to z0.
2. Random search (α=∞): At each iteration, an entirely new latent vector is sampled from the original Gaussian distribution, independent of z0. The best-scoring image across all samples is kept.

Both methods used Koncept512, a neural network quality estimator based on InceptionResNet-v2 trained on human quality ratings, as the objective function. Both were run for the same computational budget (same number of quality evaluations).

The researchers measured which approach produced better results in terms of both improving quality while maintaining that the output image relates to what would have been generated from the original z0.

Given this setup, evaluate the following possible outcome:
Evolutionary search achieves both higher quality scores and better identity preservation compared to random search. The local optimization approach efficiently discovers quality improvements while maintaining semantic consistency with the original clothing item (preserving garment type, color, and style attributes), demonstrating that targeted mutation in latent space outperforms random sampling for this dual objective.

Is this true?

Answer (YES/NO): YES